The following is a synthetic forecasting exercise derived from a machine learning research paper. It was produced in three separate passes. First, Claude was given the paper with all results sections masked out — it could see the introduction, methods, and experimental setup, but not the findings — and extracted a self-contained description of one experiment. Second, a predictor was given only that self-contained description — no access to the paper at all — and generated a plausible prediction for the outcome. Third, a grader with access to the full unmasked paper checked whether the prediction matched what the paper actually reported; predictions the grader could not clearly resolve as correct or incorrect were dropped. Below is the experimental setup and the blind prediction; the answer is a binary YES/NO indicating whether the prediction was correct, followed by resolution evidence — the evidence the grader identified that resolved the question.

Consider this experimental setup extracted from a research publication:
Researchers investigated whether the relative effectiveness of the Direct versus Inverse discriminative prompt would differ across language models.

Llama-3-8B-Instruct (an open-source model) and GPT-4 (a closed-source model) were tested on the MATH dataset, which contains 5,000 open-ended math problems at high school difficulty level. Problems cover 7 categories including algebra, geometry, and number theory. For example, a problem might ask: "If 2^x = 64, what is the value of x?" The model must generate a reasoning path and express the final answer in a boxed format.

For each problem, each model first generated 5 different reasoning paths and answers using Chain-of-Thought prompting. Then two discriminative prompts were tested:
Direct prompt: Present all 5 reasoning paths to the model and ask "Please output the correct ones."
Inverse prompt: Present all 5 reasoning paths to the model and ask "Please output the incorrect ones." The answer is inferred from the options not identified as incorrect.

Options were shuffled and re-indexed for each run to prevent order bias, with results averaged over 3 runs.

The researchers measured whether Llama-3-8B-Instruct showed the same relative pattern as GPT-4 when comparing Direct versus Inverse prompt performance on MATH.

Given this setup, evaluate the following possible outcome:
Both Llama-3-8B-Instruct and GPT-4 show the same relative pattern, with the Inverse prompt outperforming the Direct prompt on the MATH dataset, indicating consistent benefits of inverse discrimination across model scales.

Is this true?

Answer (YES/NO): NO